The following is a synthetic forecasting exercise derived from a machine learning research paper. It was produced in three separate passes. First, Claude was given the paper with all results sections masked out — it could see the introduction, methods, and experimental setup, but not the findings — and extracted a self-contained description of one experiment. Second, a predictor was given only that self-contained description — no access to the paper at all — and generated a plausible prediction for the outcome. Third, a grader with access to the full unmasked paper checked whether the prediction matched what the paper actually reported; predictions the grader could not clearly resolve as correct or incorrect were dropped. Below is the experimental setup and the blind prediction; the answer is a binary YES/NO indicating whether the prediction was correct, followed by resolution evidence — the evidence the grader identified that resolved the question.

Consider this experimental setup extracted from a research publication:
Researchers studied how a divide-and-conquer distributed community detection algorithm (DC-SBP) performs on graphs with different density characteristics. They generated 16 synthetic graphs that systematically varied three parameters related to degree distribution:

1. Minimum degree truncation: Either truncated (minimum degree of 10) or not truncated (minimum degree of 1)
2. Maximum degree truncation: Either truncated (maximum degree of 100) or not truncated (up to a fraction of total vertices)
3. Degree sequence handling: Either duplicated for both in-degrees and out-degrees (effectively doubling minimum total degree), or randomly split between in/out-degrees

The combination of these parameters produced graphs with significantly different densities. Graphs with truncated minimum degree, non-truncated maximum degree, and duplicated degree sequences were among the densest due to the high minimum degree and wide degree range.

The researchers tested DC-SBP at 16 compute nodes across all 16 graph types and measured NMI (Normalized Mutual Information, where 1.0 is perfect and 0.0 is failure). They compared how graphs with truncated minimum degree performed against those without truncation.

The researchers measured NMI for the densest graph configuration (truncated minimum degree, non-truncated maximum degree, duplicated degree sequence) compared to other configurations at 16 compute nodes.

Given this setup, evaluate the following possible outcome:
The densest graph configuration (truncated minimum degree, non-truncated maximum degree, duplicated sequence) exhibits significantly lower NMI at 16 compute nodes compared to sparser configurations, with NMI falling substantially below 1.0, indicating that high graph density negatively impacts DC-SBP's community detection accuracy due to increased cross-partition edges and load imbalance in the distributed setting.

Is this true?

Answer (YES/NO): NO